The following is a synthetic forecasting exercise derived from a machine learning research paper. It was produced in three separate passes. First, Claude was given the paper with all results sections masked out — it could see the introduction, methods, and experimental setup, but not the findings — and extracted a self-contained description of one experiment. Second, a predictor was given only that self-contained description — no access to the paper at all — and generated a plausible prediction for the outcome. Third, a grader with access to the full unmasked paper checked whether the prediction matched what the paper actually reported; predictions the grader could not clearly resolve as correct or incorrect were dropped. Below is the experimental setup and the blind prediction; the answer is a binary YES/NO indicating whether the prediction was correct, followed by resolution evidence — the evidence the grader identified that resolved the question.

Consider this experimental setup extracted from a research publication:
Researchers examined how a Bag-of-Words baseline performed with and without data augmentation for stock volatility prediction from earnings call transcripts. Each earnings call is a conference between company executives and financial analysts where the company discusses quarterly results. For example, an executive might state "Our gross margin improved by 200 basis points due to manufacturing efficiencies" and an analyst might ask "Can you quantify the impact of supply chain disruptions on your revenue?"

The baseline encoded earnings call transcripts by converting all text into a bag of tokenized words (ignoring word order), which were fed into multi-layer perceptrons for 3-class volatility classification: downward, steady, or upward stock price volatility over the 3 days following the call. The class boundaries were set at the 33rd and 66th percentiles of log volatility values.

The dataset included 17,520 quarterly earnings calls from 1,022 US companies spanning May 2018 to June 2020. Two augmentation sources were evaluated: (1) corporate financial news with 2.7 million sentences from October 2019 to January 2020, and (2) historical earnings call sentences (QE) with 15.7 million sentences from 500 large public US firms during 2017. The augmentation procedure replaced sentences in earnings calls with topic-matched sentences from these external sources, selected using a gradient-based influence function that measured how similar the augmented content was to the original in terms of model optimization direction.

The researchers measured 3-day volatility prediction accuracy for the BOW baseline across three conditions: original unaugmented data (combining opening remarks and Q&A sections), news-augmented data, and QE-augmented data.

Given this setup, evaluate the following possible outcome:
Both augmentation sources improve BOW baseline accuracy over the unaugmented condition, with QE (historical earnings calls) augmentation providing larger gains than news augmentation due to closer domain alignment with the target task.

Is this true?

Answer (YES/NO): NO